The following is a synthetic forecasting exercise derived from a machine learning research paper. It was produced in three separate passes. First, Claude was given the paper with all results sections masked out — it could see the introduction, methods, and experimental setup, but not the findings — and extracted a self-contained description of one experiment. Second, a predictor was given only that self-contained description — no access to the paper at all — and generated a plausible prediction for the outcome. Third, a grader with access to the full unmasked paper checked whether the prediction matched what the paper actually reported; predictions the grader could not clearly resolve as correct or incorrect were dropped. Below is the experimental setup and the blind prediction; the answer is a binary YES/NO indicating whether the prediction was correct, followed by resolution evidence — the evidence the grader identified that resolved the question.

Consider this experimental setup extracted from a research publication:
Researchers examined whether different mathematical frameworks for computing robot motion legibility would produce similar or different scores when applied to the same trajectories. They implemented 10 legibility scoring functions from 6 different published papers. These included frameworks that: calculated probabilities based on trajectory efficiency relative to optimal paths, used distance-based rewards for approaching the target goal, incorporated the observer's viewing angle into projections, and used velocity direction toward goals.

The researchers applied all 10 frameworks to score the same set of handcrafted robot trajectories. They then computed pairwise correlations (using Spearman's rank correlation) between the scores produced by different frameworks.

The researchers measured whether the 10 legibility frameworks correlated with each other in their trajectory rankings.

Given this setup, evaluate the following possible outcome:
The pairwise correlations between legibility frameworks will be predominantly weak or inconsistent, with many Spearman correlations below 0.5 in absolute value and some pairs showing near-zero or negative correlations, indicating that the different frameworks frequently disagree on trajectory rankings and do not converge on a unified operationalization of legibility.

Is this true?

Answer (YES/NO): NO